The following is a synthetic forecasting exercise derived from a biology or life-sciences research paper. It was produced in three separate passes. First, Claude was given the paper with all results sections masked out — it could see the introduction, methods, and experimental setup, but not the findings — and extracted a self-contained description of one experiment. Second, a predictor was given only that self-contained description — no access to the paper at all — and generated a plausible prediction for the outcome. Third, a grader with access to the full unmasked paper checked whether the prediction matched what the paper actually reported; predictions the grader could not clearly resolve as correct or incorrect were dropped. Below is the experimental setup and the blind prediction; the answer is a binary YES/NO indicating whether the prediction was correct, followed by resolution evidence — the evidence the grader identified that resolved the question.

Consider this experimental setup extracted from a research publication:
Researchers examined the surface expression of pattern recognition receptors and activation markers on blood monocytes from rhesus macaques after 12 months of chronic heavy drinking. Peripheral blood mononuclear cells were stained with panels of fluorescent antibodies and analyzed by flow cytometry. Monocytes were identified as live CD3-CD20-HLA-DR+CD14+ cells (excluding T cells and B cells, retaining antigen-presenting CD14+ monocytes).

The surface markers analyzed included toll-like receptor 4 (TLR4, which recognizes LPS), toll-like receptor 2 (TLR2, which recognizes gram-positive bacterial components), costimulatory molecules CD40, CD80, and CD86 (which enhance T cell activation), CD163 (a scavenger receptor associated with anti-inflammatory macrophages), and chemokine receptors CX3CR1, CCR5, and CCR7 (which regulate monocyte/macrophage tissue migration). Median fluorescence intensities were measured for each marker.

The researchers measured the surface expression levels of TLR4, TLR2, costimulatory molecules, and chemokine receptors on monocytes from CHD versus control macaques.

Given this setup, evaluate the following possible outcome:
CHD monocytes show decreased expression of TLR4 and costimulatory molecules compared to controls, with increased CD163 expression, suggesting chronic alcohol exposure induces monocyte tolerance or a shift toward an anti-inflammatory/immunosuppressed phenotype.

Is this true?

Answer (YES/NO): NO